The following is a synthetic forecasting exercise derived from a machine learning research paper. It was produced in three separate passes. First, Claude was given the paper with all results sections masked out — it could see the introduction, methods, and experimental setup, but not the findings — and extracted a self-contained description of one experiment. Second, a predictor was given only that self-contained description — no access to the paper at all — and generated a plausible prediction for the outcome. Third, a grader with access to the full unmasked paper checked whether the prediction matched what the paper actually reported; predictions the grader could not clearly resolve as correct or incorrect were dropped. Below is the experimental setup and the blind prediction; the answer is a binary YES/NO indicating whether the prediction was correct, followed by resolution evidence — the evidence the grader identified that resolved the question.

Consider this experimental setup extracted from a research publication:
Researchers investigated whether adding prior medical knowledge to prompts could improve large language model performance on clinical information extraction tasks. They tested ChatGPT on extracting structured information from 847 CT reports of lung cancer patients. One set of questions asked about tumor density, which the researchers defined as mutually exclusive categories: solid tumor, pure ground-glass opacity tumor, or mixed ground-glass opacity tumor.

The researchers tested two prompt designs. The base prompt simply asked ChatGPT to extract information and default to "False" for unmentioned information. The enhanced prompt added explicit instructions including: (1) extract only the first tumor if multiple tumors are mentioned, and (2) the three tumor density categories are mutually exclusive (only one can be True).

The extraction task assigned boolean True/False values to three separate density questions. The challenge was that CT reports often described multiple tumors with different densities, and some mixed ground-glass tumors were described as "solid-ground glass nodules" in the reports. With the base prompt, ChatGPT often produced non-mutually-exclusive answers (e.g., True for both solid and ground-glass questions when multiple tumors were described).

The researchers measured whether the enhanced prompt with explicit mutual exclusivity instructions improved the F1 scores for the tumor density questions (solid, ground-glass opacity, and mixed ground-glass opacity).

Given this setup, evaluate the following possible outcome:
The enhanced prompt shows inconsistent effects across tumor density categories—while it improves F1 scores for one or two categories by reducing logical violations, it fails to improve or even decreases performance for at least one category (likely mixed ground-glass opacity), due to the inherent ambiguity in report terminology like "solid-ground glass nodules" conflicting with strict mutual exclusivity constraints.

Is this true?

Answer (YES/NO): NO